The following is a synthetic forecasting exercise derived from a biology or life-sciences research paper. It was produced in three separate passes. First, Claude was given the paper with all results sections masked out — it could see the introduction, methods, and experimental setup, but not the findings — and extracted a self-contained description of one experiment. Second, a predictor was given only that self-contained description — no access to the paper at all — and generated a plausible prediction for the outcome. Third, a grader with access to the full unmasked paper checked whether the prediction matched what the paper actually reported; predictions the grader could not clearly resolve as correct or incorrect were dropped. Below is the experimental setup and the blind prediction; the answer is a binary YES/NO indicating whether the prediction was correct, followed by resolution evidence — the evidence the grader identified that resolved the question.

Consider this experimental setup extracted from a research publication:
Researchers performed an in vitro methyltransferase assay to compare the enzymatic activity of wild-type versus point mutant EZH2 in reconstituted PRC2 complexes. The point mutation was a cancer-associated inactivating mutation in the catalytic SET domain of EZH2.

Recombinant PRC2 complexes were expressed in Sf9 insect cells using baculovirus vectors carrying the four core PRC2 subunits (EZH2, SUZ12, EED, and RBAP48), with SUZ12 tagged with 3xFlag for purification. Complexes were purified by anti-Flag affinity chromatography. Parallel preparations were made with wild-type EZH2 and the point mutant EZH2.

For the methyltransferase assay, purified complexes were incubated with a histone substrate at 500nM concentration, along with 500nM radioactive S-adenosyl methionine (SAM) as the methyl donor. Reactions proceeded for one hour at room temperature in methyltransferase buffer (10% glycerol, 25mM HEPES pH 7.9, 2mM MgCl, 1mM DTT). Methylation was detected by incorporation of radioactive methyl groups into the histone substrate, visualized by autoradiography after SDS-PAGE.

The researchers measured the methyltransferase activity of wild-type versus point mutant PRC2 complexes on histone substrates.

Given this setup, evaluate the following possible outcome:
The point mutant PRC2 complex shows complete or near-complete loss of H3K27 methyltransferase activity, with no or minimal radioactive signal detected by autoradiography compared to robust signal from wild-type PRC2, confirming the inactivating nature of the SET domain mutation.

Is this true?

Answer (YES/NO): NO